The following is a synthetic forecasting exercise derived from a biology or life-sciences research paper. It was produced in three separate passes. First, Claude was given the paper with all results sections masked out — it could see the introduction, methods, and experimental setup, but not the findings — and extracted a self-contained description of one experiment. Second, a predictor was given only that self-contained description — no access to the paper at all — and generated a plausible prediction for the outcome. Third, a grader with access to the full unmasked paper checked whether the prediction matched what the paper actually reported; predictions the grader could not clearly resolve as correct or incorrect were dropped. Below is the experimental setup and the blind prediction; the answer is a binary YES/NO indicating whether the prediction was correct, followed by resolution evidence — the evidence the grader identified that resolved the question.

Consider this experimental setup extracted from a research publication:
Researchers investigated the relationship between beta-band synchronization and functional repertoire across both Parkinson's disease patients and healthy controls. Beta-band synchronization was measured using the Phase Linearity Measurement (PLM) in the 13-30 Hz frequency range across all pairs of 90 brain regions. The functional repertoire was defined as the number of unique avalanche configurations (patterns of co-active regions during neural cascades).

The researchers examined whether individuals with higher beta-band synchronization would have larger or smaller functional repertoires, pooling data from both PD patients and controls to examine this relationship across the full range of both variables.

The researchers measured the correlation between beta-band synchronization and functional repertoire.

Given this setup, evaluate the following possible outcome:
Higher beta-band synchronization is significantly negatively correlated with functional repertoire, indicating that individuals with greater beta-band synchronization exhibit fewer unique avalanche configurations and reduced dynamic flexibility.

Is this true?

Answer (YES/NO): YES